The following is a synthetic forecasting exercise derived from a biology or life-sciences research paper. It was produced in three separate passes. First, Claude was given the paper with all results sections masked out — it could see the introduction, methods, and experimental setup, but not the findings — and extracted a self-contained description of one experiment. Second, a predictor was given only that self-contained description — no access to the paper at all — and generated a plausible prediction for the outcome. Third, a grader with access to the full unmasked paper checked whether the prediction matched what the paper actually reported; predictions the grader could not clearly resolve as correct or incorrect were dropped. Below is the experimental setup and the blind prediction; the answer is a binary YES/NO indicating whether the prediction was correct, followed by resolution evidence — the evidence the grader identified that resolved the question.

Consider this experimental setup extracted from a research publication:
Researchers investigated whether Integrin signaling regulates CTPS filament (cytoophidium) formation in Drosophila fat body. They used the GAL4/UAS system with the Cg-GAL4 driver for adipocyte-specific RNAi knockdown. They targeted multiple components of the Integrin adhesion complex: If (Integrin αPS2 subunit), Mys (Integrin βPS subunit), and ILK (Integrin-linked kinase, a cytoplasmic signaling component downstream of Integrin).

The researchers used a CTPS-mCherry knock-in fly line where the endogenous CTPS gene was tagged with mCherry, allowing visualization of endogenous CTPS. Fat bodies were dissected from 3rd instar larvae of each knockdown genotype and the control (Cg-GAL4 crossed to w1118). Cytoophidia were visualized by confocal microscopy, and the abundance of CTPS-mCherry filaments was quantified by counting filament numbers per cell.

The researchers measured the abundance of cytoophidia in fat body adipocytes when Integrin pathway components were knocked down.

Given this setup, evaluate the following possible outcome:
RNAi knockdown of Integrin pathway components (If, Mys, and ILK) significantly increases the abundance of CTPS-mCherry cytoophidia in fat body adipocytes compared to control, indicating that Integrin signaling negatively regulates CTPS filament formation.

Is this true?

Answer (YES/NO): NO